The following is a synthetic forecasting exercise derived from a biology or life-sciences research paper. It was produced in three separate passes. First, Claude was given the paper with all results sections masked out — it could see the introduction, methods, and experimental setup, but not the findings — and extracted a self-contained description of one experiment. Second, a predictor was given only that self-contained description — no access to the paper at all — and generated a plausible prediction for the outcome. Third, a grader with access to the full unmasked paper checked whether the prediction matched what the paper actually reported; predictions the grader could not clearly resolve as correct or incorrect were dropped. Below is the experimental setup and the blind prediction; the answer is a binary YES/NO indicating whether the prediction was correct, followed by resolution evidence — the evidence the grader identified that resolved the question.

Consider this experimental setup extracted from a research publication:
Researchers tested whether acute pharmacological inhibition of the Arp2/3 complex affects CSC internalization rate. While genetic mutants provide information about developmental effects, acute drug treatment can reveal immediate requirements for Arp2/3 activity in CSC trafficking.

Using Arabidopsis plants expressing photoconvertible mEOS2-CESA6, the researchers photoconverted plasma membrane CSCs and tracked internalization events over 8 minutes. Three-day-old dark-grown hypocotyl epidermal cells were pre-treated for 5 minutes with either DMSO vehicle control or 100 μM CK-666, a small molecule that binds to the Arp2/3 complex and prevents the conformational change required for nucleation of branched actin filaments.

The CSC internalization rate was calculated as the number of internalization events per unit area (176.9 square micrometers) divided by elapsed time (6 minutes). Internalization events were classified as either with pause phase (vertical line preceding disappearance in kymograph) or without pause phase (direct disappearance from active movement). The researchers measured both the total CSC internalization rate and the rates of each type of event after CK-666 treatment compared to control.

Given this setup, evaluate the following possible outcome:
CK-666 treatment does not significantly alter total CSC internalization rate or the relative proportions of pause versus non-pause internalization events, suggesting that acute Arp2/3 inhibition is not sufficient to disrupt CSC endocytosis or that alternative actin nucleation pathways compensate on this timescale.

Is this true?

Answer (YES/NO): NO